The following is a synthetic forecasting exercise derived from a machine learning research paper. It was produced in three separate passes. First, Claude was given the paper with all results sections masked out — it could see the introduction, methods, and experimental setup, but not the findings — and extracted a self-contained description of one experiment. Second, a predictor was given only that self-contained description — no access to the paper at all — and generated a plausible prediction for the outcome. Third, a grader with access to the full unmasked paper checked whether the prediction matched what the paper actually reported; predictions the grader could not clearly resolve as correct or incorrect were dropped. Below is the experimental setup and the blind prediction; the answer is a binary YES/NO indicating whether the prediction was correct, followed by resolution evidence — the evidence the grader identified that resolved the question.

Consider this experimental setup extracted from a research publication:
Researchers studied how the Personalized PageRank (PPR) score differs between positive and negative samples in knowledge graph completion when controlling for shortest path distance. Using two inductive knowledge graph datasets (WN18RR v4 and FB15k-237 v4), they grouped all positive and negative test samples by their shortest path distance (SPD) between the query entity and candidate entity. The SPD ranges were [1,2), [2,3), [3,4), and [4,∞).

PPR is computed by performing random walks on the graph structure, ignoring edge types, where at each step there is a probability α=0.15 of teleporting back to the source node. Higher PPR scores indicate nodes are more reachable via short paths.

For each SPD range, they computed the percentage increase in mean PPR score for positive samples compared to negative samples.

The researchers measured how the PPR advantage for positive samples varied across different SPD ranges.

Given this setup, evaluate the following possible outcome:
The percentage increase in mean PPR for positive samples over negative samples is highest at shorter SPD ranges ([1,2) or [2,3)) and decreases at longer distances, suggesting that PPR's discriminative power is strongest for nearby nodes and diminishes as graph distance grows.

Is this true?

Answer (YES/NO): NO